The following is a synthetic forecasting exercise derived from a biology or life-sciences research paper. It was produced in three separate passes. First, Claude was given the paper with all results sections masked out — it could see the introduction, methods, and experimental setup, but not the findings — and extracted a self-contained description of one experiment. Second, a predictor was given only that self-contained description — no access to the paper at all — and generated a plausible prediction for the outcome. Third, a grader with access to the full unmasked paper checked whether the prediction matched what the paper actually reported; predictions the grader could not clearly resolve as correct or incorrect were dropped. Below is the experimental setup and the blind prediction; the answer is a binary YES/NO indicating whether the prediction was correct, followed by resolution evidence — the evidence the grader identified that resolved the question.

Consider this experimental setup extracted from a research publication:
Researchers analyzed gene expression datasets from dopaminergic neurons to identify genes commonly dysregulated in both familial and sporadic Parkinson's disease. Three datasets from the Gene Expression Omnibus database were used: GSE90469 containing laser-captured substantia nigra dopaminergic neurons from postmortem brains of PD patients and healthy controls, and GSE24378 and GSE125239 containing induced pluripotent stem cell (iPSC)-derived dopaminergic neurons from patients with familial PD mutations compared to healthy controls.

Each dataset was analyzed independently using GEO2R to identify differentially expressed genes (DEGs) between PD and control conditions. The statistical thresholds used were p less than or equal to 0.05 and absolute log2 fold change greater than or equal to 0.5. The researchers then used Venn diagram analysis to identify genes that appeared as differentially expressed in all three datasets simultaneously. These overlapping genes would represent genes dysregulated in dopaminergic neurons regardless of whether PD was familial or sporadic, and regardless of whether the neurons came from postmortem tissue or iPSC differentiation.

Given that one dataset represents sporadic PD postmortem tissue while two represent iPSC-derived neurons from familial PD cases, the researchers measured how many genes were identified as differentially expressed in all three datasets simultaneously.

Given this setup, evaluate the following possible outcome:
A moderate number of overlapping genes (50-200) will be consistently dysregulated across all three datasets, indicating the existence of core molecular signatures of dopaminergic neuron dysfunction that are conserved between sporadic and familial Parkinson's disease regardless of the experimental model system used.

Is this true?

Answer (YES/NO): NO